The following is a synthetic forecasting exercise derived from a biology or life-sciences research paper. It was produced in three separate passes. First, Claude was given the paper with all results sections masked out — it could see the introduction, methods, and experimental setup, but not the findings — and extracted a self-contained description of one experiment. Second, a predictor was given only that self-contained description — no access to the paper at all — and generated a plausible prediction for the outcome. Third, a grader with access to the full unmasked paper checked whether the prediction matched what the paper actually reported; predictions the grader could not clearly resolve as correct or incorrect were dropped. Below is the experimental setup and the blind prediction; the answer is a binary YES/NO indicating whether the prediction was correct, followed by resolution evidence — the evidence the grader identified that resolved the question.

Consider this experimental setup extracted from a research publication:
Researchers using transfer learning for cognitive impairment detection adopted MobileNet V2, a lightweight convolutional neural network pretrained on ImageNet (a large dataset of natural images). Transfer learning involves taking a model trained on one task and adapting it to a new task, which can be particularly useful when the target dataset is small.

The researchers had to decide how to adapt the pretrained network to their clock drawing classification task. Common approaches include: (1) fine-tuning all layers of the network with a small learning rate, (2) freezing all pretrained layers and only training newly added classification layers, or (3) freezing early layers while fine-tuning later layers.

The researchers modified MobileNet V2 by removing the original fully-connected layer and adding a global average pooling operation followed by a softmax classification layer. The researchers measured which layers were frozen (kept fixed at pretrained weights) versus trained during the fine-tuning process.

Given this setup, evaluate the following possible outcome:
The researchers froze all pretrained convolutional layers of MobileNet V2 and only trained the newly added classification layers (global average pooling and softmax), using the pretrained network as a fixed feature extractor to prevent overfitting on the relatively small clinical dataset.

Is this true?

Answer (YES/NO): YES